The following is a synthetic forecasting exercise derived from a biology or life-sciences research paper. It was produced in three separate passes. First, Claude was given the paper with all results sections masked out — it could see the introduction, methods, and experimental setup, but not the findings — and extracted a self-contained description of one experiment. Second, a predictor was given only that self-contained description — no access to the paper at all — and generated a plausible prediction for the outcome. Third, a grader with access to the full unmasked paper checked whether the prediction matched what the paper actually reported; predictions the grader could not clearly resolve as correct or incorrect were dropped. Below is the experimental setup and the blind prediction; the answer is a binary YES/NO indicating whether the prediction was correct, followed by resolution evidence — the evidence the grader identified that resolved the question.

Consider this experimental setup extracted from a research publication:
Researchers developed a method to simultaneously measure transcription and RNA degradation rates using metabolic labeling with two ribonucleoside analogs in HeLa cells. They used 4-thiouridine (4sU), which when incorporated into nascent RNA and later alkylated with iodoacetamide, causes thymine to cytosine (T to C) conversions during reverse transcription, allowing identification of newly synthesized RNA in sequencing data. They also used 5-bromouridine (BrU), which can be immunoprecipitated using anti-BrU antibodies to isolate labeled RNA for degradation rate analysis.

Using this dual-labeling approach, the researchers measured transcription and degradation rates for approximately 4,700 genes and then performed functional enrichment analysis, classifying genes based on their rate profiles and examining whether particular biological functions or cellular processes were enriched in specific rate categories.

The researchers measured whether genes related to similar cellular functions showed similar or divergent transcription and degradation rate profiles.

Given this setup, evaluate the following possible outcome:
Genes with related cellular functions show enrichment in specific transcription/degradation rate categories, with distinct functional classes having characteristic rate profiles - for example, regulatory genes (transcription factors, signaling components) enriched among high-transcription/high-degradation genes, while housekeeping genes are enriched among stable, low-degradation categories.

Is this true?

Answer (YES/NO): NO